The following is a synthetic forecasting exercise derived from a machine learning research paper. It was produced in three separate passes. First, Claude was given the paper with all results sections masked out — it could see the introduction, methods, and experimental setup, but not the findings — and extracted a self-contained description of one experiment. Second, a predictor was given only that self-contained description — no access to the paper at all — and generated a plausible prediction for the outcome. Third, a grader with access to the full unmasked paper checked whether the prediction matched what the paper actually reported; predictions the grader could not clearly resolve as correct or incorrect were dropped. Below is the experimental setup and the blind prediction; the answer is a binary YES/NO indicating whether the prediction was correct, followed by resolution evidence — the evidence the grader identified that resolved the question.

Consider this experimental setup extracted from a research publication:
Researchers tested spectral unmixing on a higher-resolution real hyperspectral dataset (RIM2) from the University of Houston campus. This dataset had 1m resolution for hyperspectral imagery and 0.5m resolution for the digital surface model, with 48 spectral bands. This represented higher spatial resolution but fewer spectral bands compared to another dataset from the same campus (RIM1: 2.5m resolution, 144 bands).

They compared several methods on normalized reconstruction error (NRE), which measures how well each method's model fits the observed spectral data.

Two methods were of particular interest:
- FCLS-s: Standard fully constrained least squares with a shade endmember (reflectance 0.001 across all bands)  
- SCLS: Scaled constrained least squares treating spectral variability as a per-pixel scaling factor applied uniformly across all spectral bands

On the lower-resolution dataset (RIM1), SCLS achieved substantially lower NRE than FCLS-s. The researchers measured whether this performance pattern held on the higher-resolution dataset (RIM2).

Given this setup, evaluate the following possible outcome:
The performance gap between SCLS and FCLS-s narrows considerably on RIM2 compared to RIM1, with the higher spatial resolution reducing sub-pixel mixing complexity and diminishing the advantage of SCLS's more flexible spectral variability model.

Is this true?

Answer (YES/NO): YES